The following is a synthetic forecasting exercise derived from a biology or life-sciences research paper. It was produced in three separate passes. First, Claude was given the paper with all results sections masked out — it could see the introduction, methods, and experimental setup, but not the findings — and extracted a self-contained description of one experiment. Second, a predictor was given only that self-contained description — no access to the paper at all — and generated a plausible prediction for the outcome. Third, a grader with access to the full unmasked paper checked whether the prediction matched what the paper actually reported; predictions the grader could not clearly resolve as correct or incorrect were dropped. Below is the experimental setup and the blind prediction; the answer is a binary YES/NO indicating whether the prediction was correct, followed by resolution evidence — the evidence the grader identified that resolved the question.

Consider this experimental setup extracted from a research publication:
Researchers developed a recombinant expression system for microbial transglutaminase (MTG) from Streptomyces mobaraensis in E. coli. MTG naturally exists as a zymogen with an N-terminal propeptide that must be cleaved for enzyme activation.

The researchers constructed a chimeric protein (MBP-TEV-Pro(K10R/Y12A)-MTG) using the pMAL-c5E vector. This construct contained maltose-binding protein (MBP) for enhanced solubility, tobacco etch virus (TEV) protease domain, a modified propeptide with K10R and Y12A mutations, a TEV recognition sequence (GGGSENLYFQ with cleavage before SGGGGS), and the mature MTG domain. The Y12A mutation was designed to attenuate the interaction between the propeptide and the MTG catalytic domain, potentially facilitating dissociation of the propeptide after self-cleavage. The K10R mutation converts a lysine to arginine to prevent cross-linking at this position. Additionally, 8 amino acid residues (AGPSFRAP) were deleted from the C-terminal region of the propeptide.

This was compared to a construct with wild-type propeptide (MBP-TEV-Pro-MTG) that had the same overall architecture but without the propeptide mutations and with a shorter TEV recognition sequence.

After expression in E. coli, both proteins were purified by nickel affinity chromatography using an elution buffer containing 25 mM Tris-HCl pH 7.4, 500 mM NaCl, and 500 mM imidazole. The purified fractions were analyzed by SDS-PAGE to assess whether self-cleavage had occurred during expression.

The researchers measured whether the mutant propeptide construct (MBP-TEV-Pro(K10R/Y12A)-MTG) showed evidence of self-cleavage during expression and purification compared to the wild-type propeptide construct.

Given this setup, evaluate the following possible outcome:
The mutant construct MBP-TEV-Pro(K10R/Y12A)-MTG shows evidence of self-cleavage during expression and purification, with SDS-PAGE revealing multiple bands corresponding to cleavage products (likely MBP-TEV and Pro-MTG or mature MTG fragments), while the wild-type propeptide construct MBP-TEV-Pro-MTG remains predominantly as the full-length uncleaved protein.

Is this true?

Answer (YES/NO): NO